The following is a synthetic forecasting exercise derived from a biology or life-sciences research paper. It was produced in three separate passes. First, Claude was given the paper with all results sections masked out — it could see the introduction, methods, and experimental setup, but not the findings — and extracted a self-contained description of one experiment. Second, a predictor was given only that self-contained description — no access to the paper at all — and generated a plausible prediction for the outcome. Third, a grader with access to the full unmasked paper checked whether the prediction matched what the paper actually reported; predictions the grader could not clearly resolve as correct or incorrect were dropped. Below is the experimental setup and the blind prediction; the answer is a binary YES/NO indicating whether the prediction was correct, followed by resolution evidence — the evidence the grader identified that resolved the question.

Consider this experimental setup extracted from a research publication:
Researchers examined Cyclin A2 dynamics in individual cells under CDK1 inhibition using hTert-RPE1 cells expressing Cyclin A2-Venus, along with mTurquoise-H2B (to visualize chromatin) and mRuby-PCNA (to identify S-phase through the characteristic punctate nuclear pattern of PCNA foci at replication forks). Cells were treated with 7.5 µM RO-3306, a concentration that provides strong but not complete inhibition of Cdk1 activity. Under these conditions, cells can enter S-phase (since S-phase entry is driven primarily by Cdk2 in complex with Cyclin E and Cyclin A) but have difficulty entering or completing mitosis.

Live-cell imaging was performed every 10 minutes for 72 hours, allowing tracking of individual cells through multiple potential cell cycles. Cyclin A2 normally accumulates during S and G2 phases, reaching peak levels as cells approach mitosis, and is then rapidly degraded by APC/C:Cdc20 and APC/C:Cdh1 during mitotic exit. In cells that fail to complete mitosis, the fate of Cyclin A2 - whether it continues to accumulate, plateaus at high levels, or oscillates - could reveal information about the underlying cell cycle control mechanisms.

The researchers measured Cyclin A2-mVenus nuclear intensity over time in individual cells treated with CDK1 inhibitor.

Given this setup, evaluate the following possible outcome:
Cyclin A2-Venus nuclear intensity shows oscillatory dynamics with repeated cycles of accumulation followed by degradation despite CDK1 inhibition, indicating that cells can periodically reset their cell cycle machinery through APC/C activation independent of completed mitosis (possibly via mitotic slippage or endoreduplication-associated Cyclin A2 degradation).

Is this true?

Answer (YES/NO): YES